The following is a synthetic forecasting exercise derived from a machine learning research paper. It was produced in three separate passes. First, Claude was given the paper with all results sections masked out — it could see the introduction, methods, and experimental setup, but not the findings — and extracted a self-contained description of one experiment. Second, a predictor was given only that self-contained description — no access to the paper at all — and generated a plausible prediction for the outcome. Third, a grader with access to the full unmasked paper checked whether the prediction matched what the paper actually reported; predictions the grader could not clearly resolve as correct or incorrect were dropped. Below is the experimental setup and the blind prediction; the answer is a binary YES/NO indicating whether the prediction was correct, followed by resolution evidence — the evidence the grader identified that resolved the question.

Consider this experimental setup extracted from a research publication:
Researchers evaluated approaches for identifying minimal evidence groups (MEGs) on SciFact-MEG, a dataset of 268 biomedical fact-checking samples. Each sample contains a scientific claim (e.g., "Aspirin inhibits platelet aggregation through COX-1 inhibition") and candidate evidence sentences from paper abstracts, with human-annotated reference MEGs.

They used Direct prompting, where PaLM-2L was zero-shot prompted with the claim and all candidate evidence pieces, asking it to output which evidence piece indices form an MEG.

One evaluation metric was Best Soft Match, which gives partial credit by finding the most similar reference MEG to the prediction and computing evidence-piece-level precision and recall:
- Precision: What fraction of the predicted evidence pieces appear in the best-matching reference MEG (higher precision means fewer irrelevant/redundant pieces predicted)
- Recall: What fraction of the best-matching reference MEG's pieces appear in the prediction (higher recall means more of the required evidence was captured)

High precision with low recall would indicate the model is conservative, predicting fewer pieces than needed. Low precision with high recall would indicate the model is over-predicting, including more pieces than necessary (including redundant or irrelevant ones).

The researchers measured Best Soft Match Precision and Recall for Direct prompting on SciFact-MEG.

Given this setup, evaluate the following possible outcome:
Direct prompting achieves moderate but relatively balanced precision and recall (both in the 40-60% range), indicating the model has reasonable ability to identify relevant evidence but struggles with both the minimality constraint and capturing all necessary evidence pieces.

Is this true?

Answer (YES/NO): NO